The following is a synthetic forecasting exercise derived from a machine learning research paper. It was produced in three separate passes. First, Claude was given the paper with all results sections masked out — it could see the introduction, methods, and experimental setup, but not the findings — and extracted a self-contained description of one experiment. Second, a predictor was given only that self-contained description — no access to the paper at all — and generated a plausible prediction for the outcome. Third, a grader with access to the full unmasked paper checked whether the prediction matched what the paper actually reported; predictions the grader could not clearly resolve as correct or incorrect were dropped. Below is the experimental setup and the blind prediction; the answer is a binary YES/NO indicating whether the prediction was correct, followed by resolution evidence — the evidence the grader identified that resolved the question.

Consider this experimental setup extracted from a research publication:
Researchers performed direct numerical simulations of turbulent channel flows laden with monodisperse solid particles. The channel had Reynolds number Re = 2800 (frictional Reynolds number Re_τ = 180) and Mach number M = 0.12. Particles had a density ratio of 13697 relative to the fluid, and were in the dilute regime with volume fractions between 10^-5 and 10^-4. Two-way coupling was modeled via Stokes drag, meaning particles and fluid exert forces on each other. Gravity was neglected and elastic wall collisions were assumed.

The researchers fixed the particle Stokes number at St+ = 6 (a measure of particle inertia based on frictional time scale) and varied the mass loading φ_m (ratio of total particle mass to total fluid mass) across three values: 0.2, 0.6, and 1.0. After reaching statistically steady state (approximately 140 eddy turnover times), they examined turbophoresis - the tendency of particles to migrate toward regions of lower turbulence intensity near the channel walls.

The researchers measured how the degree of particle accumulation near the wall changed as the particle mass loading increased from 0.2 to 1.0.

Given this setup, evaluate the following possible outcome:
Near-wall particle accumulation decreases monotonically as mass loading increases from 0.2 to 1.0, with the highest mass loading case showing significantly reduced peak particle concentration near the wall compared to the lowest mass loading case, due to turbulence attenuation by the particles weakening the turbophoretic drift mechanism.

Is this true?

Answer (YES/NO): NO